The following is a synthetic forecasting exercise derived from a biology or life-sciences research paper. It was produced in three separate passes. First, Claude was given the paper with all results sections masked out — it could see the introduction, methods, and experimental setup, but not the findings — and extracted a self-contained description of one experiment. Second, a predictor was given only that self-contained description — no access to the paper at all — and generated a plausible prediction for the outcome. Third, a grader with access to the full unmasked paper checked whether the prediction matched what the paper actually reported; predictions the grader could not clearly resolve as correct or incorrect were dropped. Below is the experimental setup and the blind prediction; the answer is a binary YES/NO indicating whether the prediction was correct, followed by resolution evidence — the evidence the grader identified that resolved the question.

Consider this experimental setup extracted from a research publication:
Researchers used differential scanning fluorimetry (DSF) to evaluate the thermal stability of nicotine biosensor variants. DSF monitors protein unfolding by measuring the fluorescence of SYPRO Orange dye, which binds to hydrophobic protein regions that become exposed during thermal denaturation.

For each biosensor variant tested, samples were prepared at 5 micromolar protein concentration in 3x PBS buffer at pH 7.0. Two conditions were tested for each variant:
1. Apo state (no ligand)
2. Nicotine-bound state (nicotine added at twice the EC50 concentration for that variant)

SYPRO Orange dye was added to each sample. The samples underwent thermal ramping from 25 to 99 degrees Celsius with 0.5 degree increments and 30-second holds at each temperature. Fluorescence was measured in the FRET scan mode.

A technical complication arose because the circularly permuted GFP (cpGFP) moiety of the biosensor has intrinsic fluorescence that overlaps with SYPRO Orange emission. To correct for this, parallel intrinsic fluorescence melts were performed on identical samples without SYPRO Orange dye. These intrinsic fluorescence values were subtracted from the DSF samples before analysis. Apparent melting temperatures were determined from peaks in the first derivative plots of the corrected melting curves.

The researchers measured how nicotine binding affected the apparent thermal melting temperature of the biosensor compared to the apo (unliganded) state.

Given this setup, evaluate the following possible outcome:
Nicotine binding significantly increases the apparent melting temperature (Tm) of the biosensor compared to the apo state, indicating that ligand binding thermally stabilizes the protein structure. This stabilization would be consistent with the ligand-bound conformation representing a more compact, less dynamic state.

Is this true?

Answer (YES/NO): YES